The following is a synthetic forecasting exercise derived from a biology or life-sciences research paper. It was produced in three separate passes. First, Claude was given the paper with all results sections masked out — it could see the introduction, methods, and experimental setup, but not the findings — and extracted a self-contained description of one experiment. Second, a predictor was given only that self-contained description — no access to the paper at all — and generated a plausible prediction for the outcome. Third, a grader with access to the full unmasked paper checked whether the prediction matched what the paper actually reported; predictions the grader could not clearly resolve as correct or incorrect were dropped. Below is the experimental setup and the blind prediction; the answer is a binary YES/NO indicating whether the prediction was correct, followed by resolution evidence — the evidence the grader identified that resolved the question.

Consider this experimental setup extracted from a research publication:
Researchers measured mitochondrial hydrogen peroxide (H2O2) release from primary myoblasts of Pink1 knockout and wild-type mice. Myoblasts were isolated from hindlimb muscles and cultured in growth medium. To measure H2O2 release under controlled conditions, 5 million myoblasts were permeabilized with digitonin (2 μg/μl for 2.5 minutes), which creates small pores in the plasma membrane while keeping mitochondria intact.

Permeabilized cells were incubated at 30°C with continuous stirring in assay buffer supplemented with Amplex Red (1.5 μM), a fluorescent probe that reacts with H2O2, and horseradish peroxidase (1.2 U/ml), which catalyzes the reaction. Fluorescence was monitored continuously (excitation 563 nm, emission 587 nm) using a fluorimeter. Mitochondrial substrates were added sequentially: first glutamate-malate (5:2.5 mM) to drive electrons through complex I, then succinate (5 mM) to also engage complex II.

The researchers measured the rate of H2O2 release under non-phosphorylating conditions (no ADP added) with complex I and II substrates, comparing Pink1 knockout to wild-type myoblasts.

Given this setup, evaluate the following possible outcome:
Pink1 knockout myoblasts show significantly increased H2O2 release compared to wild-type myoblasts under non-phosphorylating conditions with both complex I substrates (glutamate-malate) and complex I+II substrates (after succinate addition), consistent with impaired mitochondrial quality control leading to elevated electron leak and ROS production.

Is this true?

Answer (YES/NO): YES